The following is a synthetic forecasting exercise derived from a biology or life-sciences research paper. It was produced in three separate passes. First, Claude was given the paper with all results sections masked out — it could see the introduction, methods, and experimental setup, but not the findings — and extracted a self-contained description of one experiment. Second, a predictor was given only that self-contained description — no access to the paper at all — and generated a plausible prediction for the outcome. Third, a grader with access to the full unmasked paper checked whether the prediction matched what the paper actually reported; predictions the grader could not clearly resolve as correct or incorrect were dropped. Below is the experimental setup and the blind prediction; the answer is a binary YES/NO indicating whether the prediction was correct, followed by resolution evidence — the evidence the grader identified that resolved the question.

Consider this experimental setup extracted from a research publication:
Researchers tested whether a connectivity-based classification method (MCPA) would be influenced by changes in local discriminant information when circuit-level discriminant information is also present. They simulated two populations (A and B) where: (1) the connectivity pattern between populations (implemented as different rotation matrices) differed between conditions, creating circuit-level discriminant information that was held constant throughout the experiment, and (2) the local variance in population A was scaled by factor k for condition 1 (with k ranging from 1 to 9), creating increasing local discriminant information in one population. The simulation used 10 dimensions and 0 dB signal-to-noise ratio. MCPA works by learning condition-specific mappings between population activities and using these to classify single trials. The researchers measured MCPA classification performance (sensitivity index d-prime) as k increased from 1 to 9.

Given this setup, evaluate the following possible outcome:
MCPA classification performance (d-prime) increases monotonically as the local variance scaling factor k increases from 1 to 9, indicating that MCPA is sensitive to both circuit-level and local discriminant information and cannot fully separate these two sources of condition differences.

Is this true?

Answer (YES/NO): NO